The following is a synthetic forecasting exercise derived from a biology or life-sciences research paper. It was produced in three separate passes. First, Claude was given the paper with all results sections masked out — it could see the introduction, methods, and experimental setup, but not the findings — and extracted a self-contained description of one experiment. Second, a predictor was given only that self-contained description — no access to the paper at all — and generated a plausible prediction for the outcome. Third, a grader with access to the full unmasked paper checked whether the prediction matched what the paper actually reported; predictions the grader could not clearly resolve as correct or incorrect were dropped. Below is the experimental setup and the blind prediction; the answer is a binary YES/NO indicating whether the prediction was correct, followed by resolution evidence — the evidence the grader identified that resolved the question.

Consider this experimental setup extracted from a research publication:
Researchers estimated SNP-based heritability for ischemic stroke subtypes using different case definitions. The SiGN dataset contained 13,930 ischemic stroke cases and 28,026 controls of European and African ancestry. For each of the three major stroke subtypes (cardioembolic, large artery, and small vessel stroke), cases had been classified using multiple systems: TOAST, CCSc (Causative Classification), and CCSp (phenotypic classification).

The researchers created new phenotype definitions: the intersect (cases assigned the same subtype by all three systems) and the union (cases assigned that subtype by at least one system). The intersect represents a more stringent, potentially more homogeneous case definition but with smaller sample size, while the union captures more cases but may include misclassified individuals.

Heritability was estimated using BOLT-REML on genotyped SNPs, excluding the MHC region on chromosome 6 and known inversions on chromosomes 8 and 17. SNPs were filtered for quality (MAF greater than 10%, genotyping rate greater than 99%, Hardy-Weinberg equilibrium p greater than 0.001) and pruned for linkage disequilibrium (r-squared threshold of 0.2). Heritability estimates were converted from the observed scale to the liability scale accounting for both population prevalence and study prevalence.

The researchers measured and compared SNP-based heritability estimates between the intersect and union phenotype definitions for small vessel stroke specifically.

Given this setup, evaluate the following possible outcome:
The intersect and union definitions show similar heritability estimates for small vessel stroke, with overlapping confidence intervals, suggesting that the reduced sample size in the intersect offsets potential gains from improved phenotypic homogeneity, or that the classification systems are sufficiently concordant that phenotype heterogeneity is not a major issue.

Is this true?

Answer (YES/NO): NO